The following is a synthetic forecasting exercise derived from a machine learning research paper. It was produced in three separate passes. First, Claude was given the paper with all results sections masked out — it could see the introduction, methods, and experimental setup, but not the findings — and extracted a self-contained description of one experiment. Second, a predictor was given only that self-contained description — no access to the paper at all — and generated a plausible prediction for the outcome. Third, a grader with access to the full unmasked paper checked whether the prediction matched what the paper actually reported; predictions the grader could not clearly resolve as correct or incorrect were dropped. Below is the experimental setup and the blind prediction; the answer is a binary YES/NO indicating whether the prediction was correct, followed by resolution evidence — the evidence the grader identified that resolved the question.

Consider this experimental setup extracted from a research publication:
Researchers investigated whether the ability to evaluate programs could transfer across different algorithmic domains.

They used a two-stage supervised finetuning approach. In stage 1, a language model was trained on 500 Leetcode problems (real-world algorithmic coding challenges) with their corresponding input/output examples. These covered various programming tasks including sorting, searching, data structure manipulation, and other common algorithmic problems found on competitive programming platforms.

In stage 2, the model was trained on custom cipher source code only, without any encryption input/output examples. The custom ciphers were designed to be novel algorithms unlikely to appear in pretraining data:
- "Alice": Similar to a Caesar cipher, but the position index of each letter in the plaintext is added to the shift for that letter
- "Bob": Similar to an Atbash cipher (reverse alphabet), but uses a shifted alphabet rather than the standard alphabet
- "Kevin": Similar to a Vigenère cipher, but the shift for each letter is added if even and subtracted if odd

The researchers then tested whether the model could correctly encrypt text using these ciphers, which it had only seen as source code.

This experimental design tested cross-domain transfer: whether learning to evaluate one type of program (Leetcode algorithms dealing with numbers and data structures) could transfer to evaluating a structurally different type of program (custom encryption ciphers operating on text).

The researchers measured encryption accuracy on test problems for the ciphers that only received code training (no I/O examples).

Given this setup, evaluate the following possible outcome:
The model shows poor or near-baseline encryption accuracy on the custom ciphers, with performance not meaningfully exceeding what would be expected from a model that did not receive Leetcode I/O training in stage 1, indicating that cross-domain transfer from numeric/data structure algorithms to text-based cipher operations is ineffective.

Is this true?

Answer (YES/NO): NO